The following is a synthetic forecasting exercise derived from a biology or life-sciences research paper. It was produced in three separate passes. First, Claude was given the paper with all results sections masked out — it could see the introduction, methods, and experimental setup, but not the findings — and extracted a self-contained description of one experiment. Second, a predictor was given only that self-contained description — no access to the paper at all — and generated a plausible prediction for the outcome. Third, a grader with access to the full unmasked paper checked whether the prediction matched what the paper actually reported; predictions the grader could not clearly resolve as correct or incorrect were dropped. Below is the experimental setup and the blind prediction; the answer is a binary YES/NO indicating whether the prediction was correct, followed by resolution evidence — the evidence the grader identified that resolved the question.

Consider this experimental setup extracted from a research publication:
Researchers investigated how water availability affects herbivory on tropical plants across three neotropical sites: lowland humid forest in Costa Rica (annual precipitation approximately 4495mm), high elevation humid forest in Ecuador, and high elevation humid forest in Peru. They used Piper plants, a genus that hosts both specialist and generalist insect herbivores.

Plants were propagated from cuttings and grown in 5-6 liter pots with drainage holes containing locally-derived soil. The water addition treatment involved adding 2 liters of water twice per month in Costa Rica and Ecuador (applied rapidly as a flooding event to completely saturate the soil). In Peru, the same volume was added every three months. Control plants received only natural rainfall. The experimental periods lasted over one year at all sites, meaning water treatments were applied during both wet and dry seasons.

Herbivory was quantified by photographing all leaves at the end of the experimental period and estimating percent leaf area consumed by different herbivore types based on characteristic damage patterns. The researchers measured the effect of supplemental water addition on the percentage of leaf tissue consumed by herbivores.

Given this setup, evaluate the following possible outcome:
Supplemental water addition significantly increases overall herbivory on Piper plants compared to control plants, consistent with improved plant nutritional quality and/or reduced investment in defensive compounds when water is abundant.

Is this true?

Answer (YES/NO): NO